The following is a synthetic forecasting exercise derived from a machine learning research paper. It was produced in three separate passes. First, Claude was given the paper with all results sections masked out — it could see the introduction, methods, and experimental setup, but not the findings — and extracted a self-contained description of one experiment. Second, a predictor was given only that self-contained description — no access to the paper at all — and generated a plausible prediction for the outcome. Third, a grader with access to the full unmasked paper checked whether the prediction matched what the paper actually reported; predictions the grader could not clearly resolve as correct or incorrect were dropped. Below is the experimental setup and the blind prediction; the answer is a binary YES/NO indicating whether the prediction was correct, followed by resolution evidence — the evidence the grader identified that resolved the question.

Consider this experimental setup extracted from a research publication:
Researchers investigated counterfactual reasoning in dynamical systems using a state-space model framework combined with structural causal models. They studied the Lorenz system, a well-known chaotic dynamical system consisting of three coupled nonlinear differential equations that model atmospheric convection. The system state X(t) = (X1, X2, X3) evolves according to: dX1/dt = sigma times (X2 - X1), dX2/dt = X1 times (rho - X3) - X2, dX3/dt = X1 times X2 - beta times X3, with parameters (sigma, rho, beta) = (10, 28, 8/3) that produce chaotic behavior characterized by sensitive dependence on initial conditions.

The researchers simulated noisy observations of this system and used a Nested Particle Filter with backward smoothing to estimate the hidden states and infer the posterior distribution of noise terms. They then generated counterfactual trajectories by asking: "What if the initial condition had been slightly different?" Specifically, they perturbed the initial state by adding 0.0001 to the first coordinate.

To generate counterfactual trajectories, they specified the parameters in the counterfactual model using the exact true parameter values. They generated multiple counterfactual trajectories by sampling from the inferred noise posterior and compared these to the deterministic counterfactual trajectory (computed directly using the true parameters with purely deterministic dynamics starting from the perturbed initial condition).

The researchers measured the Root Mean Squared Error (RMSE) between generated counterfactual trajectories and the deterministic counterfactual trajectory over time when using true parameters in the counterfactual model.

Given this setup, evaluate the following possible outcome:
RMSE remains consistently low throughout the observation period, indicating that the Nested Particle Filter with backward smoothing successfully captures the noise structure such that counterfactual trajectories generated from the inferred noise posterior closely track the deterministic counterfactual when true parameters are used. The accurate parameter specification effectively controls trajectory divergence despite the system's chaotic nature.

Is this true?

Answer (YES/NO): NO